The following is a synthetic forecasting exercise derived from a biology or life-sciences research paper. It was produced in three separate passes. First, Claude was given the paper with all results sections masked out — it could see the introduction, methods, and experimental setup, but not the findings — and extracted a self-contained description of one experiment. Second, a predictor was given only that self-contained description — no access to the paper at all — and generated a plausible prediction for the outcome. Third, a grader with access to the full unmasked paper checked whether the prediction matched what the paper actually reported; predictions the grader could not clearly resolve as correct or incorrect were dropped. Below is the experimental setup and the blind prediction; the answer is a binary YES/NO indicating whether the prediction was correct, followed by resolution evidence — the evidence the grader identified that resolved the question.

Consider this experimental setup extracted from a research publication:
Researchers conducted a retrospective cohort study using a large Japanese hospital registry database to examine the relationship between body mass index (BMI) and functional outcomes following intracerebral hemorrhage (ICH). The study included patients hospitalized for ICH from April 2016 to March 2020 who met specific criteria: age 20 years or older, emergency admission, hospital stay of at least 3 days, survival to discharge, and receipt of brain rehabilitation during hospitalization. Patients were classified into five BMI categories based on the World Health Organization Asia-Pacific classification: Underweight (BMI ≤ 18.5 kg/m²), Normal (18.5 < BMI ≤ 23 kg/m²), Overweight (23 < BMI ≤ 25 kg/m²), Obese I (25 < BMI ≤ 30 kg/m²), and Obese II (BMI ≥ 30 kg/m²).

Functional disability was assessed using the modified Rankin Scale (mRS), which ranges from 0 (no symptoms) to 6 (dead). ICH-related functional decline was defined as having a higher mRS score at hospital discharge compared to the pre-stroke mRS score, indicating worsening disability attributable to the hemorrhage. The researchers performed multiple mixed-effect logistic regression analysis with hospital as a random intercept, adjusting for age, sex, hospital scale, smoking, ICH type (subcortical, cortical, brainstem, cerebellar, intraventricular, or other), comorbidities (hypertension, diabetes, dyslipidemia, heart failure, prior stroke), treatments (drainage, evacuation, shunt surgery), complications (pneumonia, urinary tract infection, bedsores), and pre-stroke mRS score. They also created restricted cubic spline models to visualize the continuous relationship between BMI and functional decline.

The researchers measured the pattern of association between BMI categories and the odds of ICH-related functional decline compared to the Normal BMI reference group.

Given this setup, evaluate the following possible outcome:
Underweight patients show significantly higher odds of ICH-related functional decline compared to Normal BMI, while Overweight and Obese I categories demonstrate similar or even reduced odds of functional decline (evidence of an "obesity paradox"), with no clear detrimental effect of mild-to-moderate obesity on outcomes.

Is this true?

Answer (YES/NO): YES